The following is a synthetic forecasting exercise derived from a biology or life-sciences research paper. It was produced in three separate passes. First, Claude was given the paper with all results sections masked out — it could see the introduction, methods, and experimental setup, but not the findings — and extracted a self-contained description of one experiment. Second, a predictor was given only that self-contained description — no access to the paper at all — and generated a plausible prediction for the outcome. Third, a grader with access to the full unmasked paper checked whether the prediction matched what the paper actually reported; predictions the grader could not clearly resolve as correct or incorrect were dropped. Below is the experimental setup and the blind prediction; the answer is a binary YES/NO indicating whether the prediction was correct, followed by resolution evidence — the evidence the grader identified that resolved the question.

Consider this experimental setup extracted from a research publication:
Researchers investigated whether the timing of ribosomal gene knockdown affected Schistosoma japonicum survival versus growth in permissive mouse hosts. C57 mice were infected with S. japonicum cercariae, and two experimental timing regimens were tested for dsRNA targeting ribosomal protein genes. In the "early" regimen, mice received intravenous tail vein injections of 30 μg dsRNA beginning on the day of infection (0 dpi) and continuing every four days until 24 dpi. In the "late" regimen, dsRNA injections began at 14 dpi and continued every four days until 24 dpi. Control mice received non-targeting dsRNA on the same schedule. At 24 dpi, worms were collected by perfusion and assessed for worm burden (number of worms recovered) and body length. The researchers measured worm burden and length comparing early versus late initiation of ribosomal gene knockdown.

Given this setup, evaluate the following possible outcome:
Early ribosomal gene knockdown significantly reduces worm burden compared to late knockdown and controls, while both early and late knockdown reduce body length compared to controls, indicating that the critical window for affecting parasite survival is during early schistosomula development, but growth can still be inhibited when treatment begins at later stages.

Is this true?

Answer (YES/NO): NO